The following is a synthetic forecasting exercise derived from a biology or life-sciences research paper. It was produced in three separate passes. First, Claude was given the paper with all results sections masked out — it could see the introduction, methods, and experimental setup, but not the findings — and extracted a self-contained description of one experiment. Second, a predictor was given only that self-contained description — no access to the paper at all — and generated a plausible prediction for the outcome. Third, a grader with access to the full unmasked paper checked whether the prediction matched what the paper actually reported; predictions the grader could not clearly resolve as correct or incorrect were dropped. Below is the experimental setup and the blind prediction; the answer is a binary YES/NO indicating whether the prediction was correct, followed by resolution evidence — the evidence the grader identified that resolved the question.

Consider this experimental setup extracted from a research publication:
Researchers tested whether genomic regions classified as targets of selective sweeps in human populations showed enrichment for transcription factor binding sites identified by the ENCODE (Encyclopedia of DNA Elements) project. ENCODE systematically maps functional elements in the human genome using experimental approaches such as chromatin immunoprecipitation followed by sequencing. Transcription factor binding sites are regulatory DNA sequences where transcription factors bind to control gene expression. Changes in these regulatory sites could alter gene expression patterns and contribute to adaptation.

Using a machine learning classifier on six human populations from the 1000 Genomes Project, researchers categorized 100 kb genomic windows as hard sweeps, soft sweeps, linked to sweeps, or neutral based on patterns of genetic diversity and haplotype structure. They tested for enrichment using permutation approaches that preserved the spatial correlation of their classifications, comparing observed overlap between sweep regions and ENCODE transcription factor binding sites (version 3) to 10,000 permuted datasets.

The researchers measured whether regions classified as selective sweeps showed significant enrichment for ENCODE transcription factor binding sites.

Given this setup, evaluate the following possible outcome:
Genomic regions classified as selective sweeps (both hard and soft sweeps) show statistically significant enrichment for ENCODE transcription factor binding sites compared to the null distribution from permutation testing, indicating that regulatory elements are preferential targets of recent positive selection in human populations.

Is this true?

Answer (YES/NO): NO